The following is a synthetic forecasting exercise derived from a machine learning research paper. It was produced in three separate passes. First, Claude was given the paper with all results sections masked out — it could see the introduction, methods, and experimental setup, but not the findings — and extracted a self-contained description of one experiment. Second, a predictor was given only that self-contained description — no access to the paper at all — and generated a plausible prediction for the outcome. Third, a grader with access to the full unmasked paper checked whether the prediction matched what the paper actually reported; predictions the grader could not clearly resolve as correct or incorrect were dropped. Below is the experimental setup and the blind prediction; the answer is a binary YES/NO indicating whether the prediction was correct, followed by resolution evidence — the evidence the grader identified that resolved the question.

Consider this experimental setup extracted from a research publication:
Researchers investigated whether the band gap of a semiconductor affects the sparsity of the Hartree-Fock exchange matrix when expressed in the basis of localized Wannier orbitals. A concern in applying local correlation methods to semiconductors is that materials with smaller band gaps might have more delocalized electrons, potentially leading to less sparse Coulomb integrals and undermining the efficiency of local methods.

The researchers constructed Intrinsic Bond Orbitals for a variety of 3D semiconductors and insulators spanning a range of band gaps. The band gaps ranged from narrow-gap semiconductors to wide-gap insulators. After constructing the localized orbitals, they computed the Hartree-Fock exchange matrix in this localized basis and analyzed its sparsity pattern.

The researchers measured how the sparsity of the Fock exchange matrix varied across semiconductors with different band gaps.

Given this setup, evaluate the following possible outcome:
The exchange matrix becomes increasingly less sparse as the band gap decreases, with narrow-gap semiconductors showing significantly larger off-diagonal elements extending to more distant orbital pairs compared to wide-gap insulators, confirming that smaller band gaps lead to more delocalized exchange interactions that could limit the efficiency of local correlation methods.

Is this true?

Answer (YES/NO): NO